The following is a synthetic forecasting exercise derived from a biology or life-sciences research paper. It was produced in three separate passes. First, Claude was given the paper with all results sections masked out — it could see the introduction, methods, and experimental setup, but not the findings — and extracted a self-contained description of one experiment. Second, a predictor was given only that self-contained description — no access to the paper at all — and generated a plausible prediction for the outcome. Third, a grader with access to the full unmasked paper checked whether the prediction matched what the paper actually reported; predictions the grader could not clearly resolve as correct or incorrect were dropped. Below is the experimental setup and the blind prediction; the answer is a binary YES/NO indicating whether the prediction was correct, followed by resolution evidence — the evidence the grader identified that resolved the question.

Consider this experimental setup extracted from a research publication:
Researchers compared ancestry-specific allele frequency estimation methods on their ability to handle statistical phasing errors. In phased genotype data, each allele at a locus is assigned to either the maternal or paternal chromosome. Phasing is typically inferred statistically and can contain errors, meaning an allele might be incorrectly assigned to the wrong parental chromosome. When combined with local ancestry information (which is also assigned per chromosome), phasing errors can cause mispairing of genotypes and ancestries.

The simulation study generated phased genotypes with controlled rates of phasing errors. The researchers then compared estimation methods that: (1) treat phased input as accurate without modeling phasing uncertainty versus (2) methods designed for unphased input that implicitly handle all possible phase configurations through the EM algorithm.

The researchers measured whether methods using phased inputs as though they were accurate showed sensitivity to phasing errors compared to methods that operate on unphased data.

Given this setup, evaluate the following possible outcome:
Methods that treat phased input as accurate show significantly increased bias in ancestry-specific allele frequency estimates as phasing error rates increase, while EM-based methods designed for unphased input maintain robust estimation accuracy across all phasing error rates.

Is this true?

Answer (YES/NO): NO